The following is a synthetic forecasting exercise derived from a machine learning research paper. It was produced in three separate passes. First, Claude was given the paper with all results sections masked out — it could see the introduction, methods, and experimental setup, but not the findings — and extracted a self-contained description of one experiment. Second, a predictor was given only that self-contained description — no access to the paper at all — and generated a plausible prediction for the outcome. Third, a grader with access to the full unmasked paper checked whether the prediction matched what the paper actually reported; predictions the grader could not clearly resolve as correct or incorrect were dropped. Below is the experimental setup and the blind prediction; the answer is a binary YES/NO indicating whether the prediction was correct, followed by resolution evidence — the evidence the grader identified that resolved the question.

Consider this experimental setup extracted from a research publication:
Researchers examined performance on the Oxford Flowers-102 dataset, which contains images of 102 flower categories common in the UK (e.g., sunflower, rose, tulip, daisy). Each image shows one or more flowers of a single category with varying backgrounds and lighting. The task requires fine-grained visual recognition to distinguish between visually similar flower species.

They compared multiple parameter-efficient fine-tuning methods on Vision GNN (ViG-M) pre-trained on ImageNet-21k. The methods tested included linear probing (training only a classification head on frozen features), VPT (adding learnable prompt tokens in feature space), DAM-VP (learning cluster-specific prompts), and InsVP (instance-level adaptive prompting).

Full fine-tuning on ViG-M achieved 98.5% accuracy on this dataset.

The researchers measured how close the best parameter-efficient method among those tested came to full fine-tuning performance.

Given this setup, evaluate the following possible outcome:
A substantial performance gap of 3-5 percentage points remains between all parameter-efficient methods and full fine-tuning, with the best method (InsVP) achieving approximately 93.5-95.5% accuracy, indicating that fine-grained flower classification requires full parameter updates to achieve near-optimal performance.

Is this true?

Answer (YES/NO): NO